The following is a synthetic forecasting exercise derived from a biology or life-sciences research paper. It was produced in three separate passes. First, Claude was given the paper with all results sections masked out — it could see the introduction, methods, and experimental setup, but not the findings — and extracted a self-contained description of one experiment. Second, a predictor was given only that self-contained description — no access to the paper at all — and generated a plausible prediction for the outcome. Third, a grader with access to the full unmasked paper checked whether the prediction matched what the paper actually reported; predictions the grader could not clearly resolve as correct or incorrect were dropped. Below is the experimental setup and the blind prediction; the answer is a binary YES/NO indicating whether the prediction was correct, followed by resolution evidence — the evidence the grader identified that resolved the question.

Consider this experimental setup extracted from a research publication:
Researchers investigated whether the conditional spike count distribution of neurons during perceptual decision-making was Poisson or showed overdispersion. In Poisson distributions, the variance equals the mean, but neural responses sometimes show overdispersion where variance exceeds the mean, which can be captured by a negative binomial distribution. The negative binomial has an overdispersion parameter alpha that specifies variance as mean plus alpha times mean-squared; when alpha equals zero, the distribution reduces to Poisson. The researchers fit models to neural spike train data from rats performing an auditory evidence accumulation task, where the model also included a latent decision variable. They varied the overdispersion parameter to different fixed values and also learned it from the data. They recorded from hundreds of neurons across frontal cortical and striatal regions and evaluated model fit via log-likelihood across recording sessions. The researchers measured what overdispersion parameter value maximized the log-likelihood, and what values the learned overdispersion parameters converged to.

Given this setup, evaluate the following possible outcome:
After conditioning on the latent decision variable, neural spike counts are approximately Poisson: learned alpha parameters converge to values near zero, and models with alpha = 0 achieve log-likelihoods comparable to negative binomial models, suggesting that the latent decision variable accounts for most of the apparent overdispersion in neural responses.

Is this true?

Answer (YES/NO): YES